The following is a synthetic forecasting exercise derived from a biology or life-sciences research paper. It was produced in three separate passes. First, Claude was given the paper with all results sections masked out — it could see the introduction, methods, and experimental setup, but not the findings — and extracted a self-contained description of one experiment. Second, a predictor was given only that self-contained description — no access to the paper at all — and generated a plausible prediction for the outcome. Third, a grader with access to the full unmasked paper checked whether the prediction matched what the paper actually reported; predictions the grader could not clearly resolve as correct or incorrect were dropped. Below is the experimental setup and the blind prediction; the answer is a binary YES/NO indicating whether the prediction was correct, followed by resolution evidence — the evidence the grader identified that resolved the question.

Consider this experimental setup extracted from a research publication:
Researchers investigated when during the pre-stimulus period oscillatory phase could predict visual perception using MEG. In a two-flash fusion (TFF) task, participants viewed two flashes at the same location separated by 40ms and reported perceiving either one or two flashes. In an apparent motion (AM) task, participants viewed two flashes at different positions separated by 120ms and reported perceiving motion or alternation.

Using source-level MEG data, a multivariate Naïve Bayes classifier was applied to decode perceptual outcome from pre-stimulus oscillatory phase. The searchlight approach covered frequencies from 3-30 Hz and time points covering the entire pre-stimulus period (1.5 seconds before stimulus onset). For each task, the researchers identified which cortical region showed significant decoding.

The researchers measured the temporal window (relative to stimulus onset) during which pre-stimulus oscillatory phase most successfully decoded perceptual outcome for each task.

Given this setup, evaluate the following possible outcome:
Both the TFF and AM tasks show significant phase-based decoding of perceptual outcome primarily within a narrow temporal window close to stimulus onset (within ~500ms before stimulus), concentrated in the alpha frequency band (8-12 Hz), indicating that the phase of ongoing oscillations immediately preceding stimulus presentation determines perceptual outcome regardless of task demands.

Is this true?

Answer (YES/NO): NO